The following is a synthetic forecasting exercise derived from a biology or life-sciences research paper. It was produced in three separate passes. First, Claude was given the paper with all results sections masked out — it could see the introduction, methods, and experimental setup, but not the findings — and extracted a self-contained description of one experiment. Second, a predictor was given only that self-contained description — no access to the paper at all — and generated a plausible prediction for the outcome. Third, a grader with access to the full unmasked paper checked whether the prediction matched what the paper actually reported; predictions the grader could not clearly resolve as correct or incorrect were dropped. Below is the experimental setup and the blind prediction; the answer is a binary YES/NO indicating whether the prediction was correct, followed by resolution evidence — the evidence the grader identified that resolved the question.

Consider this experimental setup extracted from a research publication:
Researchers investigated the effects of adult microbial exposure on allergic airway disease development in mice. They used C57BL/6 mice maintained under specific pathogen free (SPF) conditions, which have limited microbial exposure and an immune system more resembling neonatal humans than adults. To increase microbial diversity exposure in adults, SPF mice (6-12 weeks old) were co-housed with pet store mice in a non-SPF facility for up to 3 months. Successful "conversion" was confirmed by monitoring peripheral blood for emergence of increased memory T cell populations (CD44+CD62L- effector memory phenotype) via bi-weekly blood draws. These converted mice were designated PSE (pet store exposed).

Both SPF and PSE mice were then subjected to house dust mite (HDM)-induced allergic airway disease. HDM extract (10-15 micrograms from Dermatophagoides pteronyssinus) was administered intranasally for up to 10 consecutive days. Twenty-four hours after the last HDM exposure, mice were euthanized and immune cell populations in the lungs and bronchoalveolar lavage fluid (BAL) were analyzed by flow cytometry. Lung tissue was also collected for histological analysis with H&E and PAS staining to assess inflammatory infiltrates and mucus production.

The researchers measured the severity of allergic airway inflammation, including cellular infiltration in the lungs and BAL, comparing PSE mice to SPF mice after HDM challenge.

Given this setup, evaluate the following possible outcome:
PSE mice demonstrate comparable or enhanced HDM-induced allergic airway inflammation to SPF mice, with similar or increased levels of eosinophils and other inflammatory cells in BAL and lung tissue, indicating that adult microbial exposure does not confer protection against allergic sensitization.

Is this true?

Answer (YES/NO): YES